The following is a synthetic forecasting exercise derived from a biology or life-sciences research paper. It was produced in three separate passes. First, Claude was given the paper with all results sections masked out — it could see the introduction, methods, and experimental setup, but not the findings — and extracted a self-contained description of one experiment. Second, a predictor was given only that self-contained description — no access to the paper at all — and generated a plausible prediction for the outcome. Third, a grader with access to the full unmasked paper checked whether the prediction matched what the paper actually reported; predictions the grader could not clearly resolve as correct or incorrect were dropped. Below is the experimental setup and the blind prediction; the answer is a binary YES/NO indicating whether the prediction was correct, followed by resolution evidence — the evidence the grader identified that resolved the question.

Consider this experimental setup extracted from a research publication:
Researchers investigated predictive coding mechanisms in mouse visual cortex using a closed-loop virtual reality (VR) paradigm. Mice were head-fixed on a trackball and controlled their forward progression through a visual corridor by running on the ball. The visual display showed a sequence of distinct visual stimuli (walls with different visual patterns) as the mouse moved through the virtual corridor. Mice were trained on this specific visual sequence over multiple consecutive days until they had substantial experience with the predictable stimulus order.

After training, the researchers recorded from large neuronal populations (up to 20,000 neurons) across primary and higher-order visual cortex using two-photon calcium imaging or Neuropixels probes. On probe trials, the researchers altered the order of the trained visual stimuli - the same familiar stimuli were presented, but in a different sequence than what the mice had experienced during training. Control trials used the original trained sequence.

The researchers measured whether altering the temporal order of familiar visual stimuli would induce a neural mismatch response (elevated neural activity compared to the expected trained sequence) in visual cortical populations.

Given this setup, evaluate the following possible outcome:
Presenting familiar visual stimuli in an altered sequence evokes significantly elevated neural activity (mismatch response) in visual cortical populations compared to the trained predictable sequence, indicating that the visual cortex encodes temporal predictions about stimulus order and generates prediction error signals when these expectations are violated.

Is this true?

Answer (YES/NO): NO